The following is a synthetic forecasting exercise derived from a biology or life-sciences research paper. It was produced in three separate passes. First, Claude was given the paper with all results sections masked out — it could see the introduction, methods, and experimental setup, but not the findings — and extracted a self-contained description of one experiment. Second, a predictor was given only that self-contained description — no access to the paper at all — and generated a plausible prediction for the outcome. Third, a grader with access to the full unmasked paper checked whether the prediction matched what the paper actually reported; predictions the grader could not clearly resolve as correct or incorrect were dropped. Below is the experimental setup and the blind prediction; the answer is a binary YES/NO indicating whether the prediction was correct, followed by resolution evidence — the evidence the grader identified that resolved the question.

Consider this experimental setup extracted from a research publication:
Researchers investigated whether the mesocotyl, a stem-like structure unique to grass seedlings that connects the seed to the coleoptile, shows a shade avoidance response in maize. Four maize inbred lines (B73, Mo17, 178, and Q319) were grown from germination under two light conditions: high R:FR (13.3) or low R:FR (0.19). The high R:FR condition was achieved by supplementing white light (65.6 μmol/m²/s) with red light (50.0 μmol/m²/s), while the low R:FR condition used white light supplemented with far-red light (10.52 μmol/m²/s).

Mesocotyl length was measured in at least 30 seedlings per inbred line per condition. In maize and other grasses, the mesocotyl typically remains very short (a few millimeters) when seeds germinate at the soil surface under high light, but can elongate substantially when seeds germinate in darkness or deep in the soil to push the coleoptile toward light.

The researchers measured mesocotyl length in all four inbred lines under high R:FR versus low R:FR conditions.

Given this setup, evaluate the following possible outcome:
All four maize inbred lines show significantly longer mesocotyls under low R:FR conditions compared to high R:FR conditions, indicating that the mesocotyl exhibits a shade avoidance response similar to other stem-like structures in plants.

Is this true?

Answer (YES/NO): NO